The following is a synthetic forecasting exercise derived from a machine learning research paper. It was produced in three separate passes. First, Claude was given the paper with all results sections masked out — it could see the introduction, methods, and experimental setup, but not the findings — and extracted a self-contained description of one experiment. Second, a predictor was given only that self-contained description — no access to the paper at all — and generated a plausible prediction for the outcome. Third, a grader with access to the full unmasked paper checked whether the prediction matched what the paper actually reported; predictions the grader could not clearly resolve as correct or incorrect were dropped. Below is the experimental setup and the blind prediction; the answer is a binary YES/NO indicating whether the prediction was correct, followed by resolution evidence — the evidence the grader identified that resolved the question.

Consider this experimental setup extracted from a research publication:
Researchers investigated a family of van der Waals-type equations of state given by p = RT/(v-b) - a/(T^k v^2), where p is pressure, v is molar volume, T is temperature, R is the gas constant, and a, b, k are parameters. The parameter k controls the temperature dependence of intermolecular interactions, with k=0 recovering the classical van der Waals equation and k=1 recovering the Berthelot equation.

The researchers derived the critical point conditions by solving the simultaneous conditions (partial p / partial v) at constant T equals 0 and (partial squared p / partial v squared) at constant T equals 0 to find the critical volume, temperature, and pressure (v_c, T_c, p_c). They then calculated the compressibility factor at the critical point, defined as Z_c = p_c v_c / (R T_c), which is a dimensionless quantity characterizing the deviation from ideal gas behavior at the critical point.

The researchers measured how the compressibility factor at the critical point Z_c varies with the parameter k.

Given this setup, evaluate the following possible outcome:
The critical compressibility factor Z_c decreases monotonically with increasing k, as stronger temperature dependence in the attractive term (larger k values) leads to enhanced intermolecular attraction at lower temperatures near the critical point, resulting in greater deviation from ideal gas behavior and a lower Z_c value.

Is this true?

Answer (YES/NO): NO